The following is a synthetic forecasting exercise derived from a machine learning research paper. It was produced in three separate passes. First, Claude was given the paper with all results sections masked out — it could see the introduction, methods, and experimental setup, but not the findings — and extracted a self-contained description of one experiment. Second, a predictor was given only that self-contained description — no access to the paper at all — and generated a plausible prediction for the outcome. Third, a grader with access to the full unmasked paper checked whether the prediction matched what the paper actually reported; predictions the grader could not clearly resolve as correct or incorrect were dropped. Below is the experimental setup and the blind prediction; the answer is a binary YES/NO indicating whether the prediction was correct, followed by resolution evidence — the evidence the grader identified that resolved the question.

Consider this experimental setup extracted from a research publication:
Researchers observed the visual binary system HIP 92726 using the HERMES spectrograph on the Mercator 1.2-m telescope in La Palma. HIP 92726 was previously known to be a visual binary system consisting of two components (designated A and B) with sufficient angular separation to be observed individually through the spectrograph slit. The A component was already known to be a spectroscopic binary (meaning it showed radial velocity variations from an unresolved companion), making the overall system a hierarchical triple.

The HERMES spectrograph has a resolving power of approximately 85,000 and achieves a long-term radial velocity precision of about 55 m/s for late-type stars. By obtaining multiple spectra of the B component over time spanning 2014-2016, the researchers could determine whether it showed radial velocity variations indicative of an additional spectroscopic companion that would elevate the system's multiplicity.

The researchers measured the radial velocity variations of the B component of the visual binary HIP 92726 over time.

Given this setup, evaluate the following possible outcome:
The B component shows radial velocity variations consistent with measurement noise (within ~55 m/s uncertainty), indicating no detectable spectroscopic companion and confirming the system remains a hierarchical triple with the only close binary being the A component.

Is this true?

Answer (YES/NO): NO